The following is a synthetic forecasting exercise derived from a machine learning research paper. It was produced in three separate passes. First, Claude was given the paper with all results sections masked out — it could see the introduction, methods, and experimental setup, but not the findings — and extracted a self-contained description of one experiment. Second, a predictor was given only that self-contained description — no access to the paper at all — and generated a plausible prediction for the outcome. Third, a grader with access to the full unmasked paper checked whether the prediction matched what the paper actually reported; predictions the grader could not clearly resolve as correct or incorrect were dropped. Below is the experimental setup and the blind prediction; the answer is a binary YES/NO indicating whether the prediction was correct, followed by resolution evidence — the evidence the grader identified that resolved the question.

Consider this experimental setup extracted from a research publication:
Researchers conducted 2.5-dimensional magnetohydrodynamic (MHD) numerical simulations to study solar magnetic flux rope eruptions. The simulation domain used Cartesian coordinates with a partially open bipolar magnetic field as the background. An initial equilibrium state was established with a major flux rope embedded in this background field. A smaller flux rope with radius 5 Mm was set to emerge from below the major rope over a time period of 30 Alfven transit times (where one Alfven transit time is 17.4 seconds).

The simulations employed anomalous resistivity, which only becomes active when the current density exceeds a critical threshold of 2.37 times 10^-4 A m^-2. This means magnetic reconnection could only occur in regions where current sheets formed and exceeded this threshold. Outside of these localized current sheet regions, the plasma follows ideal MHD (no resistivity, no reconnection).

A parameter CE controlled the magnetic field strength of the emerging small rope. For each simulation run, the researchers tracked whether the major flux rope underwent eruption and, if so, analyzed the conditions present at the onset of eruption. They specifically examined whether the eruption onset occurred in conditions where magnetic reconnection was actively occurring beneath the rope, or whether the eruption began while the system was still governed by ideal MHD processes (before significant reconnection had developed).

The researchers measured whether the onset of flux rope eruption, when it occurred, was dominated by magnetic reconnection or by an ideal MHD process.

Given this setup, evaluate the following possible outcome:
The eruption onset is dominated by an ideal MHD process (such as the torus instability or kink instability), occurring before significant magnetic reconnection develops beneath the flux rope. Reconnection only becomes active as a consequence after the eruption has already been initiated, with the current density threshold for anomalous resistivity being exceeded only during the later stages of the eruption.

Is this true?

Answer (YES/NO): YES